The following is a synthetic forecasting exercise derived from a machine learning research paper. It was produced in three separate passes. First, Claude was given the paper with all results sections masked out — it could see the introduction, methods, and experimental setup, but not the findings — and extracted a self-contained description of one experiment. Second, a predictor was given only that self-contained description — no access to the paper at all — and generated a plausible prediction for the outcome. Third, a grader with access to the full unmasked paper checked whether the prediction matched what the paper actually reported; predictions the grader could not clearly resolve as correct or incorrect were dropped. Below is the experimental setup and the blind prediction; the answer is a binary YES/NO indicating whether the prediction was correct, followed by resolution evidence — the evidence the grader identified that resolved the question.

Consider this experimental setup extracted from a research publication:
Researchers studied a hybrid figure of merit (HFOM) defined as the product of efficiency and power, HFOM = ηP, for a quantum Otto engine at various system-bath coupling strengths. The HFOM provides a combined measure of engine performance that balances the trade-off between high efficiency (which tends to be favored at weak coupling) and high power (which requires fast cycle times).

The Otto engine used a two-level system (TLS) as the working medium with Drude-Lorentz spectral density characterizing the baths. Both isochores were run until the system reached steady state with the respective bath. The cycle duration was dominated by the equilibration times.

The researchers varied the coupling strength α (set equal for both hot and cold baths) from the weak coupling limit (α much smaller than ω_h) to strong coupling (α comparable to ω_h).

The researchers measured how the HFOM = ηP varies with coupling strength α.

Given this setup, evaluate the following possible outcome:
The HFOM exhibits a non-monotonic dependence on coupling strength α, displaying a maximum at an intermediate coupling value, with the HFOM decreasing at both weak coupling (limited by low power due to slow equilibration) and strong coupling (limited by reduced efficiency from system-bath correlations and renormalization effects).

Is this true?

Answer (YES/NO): YES